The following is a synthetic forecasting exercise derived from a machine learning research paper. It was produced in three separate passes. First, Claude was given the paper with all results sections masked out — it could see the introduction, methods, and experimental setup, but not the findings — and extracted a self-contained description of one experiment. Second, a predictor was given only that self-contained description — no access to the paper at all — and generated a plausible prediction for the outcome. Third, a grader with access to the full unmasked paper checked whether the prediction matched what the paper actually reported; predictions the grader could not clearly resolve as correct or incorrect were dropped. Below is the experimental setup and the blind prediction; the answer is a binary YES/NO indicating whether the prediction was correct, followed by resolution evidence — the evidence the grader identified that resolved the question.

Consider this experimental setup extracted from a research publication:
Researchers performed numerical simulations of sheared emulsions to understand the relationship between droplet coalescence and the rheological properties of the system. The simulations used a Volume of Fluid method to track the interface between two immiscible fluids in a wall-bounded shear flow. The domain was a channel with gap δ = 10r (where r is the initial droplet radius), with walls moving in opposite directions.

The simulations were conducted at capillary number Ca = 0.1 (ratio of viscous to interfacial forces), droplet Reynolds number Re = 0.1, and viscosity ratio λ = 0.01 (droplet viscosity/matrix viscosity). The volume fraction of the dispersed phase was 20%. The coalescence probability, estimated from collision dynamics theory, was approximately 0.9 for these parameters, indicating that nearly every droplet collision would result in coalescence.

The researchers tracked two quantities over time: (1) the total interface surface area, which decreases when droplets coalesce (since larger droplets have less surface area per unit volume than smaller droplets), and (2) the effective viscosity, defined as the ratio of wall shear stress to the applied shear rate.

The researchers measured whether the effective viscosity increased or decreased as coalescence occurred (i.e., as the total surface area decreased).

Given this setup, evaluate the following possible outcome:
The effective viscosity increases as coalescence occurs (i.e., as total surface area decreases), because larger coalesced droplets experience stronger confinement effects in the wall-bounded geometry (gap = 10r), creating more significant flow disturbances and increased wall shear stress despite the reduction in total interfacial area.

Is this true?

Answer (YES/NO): NO